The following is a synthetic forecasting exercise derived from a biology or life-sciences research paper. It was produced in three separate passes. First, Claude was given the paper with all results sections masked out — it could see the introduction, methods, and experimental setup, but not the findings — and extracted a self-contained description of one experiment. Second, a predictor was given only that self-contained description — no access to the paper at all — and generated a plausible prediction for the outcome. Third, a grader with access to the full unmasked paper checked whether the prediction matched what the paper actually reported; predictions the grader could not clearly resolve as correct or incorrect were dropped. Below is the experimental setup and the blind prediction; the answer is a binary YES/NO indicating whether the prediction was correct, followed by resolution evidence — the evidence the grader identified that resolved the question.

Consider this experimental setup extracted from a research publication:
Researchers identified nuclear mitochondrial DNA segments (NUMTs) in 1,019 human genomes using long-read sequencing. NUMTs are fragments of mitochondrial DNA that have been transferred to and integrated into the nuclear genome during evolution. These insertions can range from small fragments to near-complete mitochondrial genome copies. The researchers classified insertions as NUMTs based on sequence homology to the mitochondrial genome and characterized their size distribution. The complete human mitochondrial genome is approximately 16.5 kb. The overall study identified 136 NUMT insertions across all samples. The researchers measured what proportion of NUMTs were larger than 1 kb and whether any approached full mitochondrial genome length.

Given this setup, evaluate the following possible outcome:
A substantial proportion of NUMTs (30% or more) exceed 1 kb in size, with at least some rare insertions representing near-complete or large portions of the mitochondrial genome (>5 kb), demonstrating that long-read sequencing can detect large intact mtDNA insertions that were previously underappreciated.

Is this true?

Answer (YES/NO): NO